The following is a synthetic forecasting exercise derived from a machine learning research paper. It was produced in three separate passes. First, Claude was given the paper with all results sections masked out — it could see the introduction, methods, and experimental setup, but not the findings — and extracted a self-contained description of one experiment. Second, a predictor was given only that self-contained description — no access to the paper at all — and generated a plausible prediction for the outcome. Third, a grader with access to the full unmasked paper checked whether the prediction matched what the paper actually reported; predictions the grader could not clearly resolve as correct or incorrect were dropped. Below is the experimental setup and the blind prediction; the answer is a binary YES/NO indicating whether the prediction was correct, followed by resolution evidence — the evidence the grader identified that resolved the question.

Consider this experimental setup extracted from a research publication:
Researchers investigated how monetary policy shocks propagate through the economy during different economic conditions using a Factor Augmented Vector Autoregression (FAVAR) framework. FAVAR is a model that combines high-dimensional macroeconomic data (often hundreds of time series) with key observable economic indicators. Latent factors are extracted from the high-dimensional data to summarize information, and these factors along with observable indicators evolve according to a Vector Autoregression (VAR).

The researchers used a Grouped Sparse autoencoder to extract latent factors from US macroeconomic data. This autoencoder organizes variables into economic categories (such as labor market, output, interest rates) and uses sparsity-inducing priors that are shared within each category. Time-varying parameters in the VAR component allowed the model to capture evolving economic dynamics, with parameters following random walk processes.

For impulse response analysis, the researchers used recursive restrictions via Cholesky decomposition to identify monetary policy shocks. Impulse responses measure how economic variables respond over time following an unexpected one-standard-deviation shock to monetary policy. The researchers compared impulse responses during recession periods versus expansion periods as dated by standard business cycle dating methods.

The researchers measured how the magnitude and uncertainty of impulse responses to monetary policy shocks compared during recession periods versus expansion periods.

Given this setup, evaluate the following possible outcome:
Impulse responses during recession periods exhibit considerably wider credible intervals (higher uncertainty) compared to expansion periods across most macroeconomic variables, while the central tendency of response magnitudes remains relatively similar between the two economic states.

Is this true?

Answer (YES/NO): NO